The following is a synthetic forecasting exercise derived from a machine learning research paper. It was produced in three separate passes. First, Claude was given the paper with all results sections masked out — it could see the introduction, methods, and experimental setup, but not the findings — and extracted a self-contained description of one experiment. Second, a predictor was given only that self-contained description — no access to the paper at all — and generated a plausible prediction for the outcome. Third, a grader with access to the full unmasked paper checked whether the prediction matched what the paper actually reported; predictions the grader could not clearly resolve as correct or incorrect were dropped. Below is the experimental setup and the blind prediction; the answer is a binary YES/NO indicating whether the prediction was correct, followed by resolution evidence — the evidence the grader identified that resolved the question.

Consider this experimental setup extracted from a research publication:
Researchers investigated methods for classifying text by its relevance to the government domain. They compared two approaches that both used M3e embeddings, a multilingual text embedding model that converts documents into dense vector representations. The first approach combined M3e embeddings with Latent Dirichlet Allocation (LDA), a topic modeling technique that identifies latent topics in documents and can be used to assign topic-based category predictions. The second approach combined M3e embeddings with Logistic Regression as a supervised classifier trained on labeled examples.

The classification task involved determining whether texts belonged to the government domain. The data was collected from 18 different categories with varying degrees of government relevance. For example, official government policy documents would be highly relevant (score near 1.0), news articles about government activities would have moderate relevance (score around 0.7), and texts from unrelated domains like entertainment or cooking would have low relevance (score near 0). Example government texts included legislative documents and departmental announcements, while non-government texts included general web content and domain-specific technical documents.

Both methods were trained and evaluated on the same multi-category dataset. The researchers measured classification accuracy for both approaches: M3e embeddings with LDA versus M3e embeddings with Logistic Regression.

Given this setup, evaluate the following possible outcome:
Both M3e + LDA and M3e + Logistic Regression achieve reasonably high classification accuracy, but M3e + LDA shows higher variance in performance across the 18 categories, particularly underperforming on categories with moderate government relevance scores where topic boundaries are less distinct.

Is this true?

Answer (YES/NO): NO